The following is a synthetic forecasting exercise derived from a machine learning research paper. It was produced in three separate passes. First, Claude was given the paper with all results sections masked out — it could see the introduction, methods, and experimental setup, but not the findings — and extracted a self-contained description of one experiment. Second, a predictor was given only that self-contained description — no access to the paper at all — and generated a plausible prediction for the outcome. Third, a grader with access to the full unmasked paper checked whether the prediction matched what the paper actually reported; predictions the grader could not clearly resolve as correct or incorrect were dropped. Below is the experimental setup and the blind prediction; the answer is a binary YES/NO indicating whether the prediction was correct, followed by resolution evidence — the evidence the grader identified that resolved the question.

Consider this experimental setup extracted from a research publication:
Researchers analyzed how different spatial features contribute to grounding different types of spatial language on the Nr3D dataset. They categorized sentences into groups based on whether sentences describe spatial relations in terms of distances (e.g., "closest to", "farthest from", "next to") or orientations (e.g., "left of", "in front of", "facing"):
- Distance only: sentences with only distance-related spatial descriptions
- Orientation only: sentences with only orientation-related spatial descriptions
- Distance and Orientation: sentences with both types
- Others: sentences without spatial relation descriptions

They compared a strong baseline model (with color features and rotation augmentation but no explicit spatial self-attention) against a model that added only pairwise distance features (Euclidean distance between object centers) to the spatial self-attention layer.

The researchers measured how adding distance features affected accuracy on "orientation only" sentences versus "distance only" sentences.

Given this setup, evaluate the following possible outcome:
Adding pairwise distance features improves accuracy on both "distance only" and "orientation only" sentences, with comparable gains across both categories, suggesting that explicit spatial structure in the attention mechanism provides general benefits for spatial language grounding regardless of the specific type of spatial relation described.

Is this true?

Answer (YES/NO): NO